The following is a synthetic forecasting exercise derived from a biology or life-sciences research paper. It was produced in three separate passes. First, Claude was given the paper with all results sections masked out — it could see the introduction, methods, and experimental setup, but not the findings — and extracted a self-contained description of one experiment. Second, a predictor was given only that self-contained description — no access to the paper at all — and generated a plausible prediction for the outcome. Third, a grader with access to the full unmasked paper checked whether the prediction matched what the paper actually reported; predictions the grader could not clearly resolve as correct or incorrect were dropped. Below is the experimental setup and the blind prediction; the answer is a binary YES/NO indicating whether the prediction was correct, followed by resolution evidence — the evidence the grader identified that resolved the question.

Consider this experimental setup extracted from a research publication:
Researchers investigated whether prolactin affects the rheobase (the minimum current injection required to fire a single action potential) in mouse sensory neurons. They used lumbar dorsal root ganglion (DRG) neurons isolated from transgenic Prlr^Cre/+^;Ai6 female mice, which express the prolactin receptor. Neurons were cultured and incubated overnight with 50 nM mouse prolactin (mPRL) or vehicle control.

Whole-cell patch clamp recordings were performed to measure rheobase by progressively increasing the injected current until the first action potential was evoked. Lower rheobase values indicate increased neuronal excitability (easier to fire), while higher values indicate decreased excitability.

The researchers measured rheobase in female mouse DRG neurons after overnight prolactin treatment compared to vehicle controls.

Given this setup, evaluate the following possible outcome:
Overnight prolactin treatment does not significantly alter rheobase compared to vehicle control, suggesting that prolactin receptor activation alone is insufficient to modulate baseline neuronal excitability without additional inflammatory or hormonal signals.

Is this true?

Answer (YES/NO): NO